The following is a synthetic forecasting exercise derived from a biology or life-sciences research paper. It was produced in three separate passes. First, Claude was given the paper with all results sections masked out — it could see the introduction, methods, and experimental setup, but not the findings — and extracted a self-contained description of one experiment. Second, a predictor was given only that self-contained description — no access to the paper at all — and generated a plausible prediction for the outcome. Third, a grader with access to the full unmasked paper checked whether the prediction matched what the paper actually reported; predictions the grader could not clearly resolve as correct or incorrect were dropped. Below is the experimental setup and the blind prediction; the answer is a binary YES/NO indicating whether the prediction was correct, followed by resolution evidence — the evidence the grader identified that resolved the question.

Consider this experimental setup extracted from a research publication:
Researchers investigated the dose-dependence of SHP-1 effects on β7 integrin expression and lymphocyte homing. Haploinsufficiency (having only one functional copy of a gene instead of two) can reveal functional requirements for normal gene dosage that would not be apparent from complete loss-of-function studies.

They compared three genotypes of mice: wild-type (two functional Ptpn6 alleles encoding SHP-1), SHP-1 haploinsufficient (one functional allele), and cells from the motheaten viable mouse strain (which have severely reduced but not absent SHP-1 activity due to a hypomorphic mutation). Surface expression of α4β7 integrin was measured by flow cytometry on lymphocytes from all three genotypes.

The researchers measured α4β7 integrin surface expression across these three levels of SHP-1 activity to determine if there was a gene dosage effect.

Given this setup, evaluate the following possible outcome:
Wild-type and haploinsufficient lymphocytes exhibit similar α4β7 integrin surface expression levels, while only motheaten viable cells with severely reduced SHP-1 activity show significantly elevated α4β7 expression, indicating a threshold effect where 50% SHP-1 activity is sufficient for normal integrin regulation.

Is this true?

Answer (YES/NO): NO